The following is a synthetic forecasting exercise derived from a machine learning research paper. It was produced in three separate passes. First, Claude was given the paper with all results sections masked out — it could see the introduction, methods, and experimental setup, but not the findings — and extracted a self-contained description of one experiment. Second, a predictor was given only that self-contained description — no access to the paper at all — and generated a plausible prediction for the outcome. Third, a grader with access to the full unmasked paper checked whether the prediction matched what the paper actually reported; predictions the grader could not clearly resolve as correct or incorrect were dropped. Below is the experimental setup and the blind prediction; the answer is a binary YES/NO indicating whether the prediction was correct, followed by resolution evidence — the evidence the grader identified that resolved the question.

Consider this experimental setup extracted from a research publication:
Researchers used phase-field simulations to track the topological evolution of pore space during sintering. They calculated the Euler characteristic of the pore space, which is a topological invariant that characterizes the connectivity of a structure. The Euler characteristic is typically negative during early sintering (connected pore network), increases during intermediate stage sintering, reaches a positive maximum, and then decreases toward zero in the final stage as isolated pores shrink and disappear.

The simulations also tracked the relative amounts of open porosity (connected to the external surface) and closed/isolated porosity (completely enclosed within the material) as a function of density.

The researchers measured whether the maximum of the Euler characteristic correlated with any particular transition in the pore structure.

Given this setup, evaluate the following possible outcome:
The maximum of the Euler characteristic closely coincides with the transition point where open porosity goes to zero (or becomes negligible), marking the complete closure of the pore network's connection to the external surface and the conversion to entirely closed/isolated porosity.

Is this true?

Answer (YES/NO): NO